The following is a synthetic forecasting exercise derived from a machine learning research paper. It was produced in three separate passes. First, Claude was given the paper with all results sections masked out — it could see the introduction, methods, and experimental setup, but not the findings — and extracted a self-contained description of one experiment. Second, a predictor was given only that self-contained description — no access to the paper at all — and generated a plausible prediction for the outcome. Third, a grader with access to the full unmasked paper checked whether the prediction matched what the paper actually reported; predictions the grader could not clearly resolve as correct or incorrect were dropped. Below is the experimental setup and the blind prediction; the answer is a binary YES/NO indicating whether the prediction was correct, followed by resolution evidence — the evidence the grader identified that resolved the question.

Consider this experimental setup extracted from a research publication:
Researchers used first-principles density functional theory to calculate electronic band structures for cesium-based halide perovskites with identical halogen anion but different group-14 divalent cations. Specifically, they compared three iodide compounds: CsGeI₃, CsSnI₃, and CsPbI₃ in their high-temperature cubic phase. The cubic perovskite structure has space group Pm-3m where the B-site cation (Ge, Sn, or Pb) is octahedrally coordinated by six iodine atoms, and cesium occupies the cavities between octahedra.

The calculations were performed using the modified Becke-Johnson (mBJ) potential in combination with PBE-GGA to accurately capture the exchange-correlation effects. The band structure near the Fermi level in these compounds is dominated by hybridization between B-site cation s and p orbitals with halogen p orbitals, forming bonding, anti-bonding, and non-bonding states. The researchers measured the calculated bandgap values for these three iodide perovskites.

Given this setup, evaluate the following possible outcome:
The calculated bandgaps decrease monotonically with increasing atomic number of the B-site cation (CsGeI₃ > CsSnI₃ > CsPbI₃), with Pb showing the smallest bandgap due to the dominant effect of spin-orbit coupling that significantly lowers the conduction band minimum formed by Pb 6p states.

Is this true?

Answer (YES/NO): NO